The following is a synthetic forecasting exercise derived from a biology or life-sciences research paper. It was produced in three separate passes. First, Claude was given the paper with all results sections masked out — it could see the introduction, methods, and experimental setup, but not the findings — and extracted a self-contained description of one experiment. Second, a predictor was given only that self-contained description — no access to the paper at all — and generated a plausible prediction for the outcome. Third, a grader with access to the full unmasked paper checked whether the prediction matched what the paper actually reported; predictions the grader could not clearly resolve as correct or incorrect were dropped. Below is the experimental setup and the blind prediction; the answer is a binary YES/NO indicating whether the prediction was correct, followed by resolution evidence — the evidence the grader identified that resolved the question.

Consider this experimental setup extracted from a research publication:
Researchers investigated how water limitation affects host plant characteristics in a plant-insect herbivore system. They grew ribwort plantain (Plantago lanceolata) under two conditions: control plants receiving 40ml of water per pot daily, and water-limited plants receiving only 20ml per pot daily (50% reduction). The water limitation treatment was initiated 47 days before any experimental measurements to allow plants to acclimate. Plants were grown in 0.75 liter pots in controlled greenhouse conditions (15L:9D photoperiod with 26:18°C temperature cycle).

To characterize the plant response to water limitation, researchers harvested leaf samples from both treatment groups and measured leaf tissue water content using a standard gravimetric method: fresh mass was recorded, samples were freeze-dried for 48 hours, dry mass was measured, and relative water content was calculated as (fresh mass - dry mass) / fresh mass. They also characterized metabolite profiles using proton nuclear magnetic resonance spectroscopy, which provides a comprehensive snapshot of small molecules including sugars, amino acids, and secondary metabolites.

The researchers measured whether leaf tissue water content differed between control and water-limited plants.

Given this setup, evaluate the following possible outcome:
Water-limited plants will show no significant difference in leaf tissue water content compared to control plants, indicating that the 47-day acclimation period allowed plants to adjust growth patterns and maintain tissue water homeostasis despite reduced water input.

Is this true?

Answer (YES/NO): YES